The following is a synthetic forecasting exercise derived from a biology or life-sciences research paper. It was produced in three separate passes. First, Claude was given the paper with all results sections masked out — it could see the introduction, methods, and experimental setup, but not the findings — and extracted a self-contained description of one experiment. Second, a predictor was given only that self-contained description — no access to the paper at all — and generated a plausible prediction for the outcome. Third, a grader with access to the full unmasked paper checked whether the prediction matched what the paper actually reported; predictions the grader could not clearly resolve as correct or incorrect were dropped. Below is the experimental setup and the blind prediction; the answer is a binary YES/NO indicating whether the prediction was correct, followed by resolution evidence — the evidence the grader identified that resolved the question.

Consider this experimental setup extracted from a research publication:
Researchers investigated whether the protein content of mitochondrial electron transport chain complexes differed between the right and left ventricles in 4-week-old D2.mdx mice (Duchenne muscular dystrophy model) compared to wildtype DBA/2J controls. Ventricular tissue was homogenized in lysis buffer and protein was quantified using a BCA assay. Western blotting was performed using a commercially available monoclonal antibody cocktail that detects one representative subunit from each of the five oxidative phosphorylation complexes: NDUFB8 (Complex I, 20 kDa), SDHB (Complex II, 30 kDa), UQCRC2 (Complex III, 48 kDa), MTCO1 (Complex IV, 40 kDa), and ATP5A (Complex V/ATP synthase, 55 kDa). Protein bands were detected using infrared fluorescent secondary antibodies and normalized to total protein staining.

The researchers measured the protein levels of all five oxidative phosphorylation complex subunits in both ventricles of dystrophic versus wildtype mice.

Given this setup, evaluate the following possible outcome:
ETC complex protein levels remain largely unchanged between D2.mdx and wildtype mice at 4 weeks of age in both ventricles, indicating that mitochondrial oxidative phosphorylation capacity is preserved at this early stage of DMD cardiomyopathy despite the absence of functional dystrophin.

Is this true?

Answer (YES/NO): NO